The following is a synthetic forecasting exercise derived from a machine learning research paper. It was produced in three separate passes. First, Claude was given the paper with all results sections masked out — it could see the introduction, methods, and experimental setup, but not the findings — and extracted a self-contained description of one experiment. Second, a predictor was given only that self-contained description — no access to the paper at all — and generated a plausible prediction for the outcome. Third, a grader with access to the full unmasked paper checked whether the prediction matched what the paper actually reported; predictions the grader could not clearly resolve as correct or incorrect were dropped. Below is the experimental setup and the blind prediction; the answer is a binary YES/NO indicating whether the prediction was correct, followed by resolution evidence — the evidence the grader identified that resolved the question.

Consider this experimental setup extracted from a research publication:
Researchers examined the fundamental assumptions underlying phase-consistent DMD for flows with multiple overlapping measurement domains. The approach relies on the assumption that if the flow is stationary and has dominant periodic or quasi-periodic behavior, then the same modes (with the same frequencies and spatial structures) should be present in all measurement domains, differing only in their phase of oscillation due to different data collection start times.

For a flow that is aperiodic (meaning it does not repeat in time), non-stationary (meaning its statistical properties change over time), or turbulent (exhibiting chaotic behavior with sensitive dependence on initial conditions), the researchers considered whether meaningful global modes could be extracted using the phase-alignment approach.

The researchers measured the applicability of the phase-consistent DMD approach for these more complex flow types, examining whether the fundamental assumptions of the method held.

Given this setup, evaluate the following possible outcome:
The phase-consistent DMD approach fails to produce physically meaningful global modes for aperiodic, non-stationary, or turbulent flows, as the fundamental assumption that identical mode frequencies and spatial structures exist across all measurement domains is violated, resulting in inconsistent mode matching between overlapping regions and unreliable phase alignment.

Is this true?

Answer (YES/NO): NO